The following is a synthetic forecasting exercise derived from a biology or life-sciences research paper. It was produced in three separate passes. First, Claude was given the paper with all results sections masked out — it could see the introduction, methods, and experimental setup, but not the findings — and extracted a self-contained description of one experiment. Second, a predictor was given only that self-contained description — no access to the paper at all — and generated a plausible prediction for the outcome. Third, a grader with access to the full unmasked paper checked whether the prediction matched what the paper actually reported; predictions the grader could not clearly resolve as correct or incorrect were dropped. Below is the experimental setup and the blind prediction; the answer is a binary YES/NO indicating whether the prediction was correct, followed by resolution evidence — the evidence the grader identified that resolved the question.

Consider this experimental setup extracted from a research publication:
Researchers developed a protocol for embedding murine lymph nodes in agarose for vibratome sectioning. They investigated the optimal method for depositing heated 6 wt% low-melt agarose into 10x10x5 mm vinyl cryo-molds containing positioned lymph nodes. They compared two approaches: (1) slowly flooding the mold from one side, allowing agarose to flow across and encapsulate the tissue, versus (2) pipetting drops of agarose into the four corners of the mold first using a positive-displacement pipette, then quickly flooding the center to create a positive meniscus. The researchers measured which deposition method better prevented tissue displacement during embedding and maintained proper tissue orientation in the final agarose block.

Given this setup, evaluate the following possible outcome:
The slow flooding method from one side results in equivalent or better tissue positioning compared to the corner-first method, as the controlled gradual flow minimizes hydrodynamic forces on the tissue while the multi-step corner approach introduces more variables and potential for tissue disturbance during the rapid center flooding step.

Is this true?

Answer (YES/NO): NO